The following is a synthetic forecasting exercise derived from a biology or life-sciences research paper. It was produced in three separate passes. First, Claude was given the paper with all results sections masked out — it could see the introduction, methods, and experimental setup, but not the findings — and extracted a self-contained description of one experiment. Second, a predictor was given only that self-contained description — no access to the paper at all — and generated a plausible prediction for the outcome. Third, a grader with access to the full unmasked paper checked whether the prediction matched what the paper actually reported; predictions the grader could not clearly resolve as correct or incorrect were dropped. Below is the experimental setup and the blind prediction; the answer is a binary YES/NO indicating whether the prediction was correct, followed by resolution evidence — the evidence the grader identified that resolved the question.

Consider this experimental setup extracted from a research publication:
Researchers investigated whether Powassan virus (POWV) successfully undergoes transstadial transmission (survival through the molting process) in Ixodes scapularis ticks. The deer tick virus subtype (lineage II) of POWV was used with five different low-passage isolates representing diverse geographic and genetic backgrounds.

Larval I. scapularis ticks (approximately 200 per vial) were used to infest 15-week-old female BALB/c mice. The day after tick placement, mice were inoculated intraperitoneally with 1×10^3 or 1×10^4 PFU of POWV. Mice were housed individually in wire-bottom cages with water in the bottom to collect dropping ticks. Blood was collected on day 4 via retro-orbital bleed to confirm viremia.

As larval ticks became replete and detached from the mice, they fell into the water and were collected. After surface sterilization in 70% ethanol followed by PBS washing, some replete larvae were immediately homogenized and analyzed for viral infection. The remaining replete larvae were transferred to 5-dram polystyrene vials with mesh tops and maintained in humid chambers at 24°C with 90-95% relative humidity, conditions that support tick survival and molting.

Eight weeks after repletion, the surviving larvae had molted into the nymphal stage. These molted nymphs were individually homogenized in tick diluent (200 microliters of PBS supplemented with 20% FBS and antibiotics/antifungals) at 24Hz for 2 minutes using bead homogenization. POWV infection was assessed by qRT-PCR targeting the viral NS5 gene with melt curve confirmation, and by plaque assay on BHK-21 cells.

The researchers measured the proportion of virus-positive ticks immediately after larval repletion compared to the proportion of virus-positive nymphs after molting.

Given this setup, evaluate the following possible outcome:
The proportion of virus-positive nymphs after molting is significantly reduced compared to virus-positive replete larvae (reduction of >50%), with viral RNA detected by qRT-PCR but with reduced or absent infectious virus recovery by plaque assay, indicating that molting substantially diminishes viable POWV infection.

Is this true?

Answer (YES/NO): NO